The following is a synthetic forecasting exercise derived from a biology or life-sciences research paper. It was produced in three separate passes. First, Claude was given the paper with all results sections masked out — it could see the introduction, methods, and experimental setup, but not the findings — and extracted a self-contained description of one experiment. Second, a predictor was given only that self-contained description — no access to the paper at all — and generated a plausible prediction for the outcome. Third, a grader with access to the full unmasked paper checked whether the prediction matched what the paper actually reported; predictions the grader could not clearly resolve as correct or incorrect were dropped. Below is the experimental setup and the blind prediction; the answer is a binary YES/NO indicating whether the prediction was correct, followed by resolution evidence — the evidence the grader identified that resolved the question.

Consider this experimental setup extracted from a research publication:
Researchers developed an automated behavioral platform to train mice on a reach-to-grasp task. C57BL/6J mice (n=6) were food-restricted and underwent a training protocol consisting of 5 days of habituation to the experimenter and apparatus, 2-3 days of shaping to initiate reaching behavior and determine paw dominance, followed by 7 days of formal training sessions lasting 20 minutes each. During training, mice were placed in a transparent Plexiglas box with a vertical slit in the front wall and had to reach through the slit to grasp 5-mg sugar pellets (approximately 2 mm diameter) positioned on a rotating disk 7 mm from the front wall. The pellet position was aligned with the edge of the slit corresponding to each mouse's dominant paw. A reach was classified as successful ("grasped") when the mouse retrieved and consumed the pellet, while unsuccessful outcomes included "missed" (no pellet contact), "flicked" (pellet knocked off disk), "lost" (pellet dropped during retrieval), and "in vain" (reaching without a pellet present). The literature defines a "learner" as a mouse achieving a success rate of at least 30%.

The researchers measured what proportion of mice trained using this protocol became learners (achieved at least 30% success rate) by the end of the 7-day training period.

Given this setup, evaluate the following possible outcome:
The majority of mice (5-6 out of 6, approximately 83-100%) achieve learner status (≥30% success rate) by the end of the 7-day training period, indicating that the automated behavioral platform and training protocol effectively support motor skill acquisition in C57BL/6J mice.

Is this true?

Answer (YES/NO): NO